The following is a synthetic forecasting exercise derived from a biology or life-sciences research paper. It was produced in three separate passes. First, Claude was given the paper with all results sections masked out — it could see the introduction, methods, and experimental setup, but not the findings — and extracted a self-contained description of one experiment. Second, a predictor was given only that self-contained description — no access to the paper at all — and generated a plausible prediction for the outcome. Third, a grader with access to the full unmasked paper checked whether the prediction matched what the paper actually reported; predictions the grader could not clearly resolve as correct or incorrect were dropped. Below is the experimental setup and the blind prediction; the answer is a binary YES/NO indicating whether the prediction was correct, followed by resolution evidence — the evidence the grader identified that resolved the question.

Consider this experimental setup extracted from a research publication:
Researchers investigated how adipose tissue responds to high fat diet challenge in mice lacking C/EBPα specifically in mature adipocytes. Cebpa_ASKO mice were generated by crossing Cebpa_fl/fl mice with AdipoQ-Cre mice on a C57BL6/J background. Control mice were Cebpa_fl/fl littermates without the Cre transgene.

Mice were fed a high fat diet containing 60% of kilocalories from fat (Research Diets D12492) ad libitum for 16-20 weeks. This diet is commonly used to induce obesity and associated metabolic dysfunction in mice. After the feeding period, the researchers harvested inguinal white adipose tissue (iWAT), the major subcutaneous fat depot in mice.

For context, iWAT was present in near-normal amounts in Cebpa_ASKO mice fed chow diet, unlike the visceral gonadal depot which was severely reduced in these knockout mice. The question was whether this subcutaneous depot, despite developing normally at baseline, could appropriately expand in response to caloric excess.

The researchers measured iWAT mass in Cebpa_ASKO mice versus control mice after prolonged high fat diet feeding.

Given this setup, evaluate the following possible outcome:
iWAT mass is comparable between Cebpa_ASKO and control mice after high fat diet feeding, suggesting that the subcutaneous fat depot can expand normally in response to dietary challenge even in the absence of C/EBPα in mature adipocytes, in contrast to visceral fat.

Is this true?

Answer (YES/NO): NO